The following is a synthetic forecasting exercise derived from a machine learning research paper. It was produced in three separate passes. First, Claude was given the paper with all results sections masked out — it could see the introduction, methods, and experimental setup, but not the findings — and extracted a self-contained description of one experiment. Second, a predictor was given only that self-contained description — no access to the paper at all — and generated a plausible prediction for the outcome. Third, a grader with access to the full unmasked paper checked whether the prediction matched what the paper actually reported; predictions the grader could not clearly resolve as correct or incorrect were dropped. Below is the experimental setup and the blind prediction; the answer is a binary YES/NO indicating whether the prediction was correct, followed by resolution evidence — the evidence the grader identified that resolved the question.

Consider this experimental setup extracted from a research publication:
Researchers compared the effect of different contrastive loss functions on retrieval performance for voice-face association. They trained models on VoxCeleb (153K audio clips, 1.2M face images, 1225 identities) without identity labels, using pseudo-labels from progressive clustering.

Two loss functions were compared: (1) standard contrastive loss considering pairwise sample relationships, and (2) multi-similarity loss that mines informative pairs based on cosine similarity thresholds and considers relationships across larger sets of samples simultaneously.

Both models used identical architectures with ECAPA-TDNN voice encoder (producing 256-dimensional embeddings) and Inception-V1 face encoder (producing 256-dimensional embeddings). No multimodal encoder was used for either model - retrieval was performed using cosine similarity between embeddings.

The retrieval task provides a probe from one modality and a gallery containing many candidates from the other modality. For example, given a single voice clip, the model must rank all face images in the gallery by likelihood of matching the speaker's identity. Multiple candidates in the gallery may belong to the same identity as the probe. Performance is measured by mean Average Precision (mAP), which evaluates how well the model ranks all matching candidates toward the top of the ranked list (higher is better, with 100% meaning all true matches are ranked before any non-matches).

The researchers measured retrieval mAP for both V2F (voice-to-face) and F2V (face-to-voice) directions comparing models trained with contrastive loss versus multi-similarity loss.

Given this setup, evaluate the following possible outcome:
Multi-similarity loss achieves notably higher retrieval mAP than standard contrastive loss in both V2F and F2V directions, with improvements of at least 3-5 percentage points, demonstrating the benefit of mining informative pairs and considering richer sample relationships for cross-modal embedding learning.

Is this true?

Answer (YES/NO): YES